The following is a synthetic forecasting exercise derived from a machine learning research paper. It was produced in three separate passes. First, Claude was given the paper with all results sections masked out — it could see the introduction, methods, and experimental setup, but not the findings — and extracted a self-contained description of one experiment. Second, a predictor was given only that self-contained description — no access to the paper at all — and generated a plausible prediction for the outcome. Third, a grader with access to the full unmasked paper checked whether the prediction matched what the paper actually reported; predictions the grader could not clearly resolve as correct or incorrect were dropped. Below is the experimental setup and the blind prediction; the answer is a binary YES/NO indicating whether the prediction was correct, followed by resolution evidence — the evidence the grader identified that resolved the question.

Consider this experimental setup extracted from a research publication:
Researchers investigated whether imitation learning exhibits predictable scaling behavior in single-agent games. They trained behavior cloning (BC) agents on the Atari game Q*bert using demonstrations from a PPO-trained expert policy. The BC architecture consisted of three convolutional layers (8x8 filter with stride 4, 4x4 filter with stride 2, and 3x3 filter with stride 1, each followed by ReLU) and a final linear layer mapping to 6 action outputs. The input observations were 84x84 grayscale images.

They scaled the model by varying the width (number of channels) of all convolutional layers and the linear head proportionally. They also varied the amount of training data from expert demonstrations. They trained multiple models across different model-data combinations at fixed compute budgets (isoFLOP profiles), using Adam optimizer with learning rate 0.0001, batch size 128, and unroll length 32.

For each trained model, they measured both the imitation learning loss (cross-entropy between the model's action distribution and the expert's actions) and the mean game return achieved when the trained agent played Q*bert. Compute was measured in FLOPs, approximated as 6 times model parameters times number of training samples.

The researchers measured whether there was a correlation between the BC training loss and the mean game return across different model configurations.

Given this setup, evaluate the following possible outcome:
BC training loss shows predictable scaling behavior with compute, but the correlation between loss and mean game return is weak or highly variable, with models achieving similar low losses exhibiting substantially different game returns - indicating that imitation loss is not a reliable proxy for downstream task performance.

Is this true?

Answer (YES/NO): NO